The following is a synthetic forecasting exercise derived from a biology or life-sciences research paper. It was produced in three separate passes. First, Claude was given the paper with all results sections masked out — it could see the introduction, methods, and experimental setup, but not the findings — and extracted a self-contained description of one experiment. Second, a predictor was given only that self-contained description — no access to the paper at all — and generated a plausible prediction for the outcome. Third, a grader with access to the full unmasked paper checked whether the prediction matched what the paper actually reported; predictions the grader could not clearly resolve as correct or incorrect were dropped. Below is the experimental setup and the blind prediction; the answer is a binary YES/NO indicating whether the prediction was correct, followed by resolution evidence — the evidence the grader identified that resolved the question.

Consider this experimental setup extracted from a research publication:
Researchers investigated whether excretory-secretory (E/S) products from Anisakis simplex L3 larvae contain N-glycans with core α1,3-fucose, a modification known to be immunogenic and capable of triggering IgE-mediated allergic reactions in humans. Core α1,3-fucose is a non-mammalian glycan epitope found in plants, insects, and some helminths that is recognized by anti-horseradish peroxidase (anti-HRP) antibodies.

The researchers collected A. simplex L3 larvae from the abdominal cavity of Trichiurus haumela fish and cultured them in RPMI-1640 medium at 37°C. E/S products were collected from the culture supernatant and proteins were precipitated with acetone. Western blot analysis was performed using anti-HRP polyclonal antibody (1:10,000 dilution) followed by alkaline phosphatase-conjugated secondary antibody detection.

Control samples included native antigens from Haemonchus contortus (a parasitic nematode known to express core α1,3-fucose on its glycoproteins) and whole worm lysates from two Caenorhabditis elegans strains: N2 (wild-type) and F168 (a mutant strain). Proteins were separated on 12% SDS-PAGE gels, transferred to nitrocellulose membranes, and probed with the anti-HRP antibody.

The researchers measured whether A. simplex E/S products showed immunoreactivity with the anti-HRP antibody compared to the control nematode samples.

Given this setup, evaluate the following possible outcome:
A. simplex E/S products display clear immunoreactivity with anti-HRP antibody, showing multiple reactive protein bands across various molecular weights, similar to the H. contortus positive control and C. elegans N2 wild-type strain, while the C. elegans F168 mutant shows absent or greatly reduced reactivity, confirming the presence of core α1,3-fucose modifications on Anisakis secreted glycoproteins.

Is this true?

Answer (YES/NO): NO